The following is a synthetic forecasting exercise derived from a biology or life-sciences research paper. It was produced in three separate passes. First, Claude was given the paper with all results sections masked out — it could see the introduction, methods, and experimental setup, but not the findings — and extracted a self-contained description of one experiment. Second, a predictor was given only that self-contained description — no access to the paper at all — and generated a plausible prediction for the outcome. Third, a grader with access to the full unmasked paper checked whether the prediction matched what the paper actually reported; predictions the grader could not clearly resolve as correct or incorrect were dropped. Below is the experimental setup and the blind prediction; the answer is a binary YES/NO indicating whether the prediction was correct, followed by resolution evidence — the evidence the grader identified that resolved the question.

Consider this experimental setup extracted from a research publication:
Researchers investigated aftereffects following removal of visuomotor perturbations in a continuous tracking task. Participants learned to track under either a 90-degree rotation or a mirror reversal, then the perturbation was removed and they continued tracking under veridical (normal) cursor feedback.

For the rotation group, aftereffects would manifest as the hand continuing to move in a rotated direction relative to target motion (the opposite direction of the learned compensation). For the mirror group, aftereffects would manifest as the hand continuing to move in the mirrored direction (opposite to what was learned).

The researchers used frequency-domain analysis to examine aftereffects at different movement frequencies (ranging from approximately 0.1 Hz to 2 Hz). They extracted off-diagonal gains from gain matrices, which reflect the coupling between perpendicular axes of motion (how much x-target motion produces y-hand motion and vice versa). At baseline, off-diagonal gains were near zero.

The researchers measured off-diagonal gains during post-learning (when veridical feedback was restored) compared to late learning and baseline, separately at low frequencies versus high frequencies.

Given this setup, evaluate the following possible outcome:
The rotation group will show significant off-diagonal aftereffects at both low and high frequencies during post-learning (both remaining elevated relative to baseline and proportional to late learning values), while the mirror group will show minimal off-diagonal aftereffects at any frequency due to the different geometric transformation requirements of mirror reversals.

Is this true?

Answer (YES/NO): NO